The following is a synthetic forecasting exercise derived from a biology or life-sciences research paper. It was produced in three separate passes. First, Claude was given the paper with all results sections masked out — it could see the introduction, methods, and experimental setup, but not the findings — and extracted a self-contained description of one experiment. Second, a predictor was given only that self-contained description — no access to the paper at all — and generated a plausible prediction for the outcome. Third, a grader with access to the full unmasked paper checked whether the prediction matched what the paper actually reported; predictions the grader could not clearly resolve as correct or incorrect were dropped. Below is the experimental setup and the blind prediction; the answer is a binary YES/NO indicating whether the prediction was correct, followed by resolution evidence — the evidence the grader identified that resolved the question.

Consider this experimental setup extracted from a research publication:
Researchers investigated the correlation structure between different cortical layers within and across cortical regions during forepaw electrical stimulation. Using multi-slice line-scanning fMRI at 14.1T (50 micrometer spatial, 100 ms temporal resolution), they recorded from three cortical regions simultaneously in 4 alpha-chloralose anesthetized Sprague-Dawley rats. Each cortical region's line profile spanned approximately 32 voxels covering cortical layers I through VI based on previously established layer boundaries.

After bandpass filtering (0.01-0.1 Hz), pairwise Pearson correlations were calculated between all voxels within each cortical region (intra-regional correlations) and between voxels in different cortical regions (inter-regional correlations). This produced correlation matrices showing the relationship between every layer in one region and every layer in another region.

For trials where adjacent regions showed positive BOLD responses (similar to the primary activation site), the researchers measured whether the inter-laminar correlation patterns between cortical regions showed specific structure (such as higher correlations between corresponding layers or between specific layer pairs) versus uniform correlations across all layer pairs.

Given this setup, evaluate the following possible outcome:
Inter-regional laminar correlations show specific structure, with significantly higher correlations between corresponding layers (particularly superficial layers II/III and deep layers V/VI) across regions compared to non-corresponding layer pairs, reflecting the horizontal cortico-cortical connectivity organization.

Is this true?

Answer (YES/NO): NO